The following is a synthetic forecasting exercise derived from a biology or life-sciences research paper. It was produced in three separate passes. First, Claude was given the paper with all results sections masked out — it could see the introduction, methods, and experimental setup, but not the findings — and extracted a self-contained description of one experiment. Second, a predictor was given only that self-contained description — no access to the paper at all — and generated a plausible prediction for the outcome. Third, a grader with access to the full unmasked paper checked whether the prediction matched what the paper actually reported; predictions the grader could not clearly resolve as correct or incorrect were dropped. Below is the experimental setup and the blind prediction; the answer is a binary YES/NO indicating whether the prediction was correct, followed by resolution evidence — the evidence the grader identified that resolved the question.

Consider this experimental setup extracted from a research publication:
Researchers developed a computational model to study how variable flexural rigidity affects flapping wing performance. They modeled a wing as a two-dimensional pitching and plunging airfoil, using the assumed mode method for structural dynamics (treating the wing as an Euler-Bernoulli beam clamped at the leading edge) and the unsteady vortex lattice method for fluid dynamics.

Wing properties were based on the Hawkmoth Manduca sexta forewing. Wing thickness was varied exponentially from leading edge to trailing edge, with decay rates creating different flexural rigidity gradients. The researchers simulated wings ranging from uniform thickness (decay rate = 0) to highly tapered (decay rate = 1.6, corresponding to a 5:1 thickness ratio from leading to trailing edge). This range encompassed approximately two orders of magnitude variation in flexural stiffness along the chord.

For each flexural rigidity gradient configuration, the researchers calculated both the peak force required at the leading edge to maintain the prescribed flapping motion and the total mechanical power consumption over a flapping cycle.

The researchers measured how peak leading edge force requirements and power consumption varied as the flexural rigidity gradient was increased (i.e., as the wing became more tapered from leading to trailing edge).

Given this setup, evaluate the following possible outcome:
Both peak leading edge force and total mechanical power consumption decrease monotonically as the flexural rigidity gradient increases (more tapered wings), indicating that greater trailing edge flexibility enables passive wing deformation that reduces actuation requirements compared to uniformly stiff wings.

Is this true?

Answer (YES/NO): NO